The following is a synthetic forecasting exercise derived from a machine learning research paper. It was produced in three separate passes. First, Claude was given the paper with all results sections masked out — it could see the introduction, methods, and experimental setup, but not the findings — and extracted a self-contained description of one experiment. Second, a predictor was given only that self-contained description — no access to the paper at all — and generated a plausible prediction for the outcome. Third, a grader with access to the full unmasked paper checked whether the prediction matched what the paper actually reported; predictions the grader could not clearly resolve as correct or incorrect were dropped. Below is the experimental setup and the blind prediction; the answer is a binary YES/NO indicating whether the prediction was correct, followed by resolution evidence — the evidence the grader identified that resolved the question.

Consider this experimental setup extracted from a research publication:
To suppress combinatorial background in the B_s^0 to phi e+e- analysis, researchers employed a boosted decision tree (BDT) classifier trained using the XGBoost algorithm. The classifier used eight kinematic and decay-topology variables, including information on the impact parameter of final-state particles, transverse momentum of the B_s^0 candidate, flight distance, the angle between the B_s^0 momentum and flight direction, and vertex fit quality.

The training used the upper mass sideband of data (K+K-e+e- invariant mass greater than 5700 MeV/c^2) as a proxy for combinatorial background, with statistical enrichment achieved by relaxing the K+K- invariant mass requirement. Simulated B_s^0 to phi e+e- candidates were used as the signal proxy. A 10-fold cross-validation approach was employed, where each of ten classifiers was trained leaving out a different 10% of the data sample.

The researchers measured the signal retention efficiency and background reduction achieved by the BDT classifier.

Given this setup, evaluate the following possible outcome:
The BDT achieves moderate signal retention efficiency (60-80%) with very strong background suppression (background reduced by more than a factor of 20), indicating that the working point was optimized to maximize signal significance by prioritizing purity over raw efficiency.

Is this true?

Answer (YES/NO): NO